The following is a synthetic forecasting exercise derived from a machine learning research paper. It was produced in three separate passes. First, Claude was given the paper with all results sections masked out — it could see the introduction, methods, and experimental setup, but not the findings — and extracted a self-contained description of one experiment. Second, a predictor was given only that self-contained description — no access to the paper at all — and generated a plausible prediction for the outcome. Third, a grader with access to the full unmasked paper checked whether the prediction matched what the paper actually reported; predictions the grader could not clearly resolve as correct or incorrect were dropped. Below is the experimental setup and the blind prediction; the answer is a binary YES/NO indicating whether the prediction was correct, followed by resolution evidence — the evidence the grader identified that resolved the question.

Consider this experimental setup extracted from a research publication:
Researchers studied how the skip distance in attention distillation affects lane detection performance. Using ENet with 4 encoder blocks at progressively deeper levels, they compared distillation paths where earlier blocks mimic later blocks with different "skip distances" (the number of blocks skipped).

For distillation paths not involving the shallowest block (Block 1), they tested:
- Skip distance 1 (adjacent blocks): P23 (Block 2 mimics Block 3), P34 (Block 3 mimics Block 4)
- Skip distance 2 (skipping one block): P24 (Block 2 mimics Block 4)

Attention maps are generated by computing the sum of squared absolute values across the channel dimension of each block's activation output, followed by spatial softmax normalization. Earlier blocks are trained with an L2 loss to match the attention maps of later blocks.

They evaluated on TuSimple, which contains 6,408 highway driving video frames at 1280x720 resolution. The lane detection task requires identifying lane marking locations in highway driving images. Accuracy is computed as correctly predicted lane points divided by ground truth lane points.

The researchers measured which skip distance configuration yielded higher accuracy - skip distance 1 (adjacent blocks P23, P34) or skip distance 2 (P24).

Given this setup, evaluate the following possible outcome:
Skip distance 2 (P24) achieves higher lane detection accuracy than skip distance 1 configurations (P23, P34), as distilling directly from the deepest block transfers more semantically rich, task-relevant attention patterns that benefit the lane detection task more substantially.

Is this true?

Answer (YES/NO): NO